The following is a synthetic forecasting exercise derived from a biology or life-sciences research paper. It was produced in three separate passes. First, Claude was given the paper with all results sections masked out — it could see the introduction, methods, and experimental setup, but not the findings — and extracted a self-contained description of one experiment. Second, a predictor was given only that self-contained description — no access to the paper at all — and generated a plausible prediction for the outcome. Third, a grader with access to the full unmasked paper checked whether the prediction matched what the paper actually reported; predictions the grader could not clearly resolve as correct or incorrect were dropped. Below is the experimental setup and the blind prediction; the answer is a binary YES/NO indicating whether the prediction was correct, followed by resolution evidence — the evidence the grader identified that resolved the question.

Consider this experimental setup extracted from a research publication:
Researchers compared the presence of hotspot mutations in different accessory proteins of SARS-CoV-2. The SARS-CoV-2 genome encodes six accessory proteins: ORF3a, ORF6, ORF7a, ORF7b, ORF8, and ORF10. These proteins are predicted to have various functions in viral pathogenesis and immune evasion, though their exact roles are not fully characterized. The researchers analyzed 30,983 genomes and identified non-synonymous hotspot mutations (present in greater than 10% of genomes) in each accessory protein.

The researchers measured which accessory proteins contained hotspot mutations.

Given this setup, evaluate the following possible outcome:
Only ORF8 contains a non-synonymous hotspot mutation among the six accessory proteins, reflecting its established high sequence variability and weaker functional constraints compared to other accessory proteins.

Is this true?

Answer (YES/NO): NO